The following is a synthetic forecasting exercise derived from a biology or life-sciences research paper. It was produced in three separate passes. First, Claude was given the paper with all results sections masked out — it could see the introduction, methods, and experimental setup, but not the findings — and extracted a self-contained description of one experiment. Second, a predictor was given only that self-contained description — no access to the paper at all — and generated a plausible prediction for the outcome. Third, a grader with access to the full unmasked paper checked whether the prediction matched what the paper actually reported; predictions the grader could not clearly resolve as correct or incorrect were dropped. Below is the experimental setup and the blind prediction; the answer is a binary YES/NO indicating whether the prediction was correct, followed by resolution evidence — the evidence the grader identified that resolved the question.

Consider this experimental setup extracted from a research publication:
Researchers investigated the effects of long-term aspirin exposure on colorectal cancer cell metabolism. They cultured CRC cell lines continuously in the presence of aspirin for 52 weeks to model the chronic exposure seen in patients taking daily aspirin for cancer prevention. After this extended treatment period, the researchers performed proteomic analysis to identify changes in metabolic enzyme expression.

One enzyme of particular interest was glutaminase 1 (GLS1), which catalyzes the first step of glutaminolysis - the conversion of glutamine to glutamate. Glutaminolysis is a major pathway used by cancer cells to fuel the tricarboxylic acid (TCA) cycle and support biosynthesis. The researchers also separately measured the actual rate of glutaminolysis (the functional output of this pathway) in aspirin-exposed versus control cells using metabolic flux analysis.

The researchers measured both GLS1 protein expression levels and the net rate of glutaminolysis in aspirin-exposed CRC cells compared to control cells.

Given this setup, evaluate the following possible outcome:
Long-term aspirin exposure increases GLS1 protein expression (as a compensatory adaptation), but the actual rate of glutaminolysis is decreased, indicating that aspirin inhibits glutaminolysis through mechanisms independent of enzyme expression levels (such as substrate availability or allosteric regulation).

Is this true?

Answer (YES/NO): YES